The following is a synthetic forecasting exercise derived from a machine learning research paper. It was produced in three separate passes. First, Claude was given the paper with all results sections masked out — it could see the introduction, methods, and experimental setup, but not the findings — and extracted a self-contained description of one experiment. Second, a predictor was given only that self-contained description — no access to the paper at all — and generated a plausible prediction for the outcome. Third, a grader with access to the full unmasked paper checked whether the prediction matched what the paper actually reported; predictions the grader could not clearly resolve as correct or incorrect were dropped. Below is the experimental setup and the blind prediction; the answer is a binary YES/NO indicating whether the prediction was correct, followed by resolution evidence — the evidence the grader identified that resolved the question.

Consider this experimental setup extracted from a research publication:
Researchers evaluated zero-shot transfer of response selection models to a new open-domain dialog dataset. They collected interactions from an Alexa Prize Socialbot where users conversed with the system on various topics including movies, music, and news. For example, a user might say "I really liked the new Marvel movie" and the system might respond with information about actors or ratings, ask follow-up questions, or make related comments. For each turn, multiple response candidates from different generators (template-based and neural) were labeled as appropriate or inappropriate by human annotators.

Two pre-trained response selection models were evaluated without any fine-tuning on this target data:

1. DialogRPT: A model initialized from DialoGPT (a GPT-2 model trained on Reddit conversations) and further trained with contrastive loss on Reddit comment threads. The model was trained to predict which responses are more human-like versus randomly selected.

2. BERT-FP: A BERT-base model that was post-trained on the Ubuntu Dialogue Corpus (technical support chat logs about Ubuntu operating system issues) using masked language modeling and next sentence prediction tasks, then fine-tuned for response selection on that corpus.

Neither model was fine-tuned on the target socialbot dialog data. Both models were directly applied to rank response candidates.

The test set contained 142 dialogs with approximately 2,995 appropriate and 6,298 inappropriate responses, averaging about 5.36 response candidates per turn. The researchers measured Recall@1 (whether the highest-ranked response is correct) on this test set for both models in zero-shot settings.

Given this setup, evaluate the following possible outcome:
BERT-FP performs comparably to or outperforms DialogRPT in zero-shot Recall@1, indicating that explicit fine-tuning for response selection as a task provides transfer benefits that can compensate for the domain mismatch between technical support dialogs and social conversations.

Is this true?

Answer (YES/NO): YES